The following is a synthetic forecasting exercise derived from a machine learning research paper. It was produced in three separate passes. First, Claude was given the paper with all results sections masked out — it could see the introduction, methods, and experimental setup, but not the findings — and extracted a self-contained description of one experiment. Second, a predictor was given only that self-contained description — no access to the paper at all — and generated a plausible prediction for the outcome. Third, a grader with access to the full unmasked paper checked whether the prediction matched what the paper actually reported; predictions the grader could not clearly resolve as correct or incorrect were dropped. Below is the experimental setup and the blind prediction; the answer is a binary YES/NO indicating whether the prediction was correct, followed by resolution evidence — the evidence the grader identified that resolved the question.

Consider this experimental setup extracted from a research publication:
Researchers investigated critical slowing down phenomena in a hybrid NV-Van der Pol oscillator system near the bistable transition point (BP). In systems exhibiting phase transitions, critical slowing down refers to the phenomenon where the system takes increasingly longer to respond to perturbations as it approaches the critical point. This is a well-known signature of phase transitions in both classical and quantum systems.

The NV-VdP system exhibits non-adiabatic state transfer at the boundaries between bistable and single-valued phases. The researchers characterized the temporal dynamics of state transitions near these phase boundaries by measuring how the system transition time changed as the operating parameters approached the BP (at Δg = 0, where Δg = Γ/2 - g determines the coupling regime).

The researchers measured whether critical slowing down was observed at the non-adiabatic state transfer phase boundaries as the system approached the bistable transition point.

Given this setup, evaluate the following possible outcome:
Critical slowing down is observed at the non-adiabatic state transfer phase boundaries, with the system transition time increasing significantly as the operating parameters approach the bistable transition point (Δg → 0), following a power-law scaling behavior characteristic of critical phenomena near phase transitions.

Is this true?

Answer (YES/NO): NO